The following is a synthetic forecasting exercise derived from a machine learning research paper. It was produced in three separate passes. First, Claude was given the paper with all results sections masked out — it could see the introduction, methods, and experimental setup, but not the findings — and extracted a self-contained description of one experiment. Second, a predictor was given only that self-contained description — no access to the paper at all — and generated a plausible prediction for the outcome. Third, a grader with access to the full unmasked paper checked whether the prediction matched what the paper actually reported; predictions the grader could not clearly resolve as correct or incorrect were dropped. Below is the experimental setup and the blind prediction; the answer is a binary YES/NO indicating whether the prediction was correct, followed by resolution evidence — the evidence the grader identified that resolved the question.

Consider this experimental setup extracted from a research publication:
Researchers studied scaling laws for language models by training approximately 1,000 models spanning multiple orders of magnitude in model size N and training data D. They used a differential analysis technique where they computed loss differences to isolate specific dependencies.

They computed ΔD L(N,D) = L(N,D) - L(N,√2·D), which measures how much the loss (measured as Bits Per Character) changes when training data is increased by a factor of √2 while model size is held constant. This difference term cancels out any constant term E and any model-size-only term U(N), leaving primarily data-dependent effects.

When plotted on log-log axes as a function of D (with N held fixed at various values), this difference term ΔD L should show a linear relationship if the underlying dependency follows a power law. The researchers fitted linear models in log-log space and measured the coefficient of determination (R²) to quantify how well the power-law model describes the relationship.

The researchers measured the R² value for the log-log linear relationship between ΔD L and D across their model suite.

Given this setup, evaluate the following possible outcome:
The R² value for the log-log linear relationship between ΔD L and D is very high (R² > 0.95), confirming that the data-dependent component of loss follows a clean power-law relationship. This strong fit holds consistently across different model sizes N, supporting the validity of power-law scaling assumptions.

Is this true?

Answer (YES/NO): YES